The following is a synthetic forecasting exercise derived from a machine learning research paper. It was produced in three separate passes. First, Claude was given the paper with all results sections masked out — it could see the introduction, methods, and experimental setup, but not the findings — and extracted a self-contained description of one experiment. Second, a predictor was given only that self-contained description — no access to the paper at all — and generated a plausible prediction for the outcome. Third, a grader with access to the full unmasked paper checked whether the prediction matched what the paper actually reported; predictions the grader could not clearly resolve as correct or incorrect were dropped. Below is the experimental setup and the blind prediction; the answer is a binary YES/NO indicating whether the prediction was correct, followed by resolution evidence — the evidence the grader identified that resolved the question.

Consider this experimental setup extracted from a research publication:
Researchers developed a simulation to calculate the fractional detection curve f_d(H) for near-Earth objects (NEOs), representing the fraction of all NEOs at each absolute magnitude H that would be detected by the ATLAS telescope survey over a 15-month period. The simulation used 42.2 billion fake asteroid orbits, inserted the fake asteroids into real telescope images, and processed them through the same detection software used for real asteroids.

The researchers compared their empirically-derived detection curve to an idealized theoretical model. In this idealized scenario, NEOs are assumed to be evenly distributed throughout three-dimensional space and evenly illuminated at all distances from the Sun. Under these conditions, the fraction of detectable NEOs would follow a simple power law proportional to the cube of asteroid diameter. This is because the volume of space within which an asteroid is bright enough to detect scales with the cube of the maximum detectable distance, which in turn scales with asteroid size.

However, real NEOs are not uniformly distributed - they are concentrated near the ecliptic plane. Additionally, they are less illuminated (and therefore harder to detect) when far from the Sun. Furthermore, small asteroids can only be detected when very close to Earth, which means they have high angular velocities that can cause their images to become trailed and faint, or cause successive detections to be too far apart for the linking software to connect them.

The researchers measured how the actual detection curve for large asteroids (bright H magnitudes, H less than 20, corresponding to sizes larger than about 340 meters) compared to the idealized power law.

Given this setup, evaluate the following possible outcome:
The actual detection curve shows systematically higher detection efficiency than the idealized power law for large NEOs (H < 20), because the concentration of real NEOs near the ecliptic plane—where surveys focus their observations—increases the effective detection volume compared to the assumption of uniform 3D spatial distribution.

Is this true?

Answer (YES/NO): NO